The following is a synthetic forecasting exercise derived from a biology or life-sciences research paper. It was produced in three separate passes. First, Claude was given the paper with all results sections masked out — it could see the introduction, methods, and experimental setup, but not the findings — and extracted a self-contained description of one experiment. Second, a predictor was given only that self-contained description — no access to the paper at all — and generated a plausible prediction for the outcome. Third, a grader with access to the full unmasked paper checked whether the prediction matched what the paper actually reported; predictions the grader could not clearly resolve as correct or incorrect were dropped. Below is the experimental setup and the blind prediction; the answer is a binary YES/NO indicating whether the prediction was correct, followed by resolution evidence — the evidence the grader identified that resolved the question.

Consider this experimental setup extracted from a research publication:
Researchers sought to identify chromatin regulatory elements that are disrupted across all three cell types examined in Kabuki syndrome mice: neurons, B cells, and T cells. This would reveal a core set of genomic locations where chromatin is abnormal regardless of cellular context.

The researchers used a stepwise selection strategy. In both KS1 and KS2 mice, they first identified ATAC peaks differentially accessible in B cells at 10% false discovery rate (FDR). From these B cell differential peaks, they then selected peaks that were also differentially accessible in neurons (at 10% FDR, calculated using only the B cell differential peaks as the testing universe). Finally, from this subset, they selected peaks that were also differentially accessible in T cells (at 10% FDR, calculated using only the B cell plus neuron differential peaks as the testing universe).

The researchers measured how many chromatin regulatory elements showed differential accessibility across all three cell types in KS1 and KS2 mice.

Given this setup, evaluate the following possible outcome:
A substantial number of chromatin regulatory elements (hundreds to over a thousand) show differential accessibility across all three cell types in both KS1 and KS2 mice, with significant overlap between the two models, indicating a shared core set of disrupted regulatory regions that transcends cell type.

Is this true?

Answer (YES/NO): NO